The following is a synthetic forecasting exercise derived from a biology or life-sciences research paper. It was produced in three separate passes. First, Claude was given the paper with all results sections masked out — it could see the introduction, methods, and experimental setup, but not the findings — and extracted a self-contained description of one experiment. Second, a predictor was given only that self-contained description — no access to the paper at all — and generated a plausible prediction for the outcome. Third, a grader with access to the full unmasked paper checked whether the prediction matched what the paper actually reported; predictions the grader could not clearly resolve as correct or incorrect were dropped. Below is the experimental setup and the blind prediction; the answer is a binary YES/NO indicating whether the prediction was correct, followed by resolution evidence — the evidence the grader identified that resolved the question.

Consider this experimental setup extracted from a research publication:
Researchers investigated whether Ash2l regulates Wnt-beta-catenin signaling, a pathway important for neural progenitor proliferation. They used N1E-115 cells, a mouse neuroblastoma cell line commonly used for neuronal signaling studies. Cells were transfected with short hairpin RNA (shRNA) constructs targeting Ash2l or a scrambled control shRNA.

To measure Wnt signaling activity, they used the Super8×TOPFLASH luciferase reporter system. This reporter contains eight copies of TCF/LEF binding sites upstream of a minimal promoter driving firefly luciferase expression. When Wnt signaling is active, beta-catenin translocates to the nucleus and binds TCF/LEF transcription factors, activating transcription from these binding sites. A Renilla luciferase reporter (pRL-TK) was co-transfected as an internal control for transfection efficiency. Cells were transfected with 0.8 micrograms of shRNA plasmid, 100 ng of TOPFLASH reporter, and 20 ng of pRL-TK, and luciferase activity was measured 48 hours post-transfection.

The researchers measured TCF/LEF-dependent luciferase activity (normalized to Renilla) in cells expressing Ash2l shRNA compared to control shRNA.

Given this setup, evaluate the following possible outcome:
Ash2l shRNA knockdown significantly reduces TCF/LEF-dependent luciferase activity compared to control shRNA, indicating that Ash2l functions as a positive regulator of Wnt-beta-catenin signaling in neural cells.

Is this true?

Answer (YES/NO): YES